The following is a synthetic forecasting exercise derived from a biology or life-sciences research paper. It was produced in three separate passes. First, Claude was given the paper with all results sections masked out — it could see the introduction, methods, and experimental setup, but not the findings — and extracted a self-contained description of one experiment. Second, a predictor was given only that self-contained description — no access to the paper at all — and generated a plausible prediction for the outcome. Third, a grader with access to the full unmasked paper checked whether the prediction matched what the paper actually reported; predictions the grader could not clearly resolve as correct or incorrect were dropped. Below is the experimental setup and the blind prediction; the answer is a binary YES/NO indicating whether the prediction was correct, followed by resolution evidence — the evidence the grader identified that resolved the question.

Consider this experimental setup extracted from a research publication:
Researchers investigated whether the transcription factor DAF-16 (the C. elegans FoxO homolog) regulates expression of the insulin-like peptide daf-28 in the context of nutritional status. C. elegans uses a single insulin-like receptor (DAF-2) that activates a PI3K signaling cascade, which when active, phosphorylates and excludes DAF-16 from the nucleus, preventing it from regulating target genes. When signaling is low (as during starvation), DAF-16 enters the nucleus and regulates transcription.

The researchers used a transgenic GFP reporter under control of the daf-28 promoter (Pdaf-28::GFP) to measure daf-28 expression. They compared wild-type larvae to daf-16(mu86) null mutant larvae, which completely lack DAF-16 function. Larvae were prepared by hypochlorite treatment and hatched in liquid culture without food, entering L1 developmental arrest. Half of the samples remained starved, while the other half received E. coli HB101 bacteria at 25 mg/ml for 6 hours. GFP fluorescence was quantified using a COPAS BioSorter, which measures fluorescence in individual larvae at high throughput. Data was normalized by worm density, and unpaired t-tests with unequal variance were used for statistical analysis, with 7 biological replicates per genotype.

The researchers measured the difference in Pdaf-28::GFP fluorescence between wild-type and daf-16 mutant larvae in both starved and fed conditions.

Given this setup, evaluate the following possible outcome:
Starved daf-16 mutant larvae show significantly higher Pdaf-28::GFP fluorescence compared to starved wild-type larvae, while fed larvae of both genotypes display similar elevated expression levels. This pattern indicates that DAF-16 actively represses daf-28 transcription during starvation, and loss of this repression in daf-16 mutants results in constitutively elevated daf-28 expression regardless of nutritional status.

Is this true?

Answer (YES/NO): NO